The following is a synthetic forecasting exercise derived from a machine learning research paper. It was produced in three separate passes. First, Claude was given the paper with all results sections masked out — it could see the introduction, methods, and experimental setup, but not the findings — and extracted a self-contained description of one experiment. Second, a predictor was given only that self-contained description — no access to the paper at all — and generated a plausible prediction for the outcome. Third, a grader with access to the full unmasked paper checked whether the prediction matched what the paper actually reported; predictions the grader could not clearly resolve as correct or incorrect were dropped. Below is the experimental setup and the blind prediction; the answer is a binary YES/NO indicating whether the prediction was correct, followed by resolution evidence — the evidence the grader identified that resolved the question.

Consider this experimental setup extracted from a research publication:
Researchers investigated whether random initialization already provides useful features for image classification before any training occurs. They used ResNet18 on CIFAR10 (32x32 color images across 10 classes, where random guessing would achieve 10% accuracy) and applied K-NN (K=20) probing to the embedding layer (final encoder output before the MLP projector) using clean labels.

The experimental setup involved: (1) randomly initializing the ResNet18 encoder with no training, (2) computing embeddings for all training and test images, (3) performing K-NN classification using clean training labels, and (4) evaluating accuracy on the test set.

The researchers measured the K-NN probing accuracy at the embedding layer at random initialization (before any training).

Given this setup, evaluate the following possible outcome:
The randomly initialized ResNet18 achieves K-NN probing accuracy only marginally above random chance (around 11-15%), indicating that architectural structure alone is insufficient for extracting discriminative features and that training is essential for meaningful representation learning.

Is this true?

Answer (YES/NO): NO